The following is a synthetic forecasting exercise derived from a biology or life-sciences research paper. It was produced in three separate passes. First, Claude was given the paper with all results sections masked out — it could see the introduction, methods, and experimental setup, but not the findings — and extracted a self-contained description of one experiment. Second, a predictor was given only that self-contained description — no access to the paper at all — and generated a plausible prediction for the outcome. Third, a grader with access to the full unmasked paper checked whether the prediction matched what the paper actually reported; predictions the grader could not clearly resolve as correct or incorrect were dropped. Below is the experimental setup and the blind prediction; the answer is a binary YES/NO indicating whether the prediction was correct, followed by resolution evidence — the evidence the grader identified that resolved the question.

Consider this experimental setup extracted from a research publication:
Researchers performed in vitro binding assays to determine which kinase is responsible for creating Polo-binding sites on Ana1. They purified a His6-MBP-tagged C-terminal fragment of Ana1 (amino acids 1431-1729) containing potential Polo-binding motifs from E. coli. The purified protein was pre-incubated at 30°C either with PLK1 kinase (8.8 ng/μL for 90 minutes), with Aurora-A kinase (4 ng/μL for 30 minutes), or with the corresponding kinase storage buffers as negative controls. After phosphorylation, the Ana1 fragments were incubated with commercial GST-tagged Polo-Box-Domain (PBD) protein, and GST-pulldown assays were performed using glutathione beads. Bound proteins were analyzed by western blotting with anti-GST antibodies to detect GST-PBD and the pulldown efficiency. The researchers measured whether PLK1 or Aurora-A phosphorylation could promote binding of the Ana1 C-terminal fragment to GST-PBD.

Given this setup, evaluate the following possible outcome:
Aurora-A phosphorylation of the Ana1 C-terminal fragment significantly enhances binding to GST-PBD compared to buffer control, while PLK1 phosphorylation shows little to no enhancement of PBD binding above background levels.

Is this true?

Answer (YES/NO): NO